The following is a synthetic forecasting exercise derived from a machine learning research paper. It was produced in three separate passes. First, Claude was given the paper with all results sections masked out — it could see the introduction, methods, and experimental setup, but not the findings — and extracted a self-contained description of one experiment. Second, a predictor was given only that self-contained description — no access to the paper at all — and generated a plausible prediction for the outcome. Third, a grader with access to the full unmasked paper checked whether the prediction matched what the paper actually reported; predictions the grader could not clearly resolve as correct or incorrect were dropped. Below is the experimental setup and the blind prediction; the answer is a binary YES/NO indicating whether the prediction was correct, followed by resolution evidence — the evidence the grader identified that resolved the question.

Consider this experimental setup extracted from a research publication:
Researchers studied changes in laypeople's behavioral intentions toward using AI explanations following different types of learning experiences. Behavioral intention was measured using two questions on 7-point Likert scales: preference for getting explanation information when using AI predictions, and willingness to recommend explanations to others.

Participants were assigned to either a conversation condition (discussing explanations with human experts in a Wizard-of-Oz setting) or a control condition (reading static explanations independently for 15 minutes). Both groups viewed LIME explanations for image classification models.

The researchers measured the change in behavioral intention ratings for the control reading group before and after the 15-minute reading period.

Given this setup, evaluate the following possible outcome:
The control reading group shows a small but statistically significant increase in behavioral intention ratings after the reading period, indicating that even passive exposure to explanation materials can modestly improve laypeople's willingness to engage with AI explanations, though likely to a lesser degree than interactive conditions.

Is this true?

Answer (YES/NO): NO